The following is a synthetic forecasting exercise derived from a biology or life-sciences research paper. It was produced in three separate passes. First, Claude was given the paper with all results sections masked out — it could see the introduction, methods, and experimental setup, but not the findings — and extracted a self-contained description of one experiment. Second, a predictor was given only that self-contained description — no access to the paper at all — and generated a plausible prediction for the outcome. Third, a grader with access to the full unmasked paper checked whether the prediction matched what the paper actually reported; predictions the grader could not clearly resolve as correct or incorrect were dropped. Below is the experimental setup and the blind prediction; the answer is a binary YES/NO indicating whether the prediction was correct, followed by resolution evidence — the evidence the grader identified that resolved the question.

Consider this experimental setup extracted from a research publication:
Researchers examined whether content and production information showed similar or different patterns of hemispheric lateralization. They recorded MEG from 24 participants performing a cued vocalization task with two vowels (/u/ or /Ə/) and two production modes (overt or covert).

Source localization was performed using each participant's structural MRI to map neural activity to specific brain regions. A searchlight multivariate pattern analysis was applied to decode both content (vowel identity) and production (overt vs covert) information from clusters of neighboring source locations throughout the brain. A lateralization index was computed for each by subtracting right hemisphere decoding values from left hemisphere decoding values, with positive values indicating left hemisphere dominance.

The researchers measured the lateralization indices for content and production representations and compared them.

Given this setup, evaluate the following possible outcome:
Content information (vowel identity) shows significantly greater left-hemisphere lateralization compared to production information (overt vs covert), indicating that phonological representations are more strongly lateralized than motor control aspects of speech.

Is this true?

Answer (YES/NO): NO